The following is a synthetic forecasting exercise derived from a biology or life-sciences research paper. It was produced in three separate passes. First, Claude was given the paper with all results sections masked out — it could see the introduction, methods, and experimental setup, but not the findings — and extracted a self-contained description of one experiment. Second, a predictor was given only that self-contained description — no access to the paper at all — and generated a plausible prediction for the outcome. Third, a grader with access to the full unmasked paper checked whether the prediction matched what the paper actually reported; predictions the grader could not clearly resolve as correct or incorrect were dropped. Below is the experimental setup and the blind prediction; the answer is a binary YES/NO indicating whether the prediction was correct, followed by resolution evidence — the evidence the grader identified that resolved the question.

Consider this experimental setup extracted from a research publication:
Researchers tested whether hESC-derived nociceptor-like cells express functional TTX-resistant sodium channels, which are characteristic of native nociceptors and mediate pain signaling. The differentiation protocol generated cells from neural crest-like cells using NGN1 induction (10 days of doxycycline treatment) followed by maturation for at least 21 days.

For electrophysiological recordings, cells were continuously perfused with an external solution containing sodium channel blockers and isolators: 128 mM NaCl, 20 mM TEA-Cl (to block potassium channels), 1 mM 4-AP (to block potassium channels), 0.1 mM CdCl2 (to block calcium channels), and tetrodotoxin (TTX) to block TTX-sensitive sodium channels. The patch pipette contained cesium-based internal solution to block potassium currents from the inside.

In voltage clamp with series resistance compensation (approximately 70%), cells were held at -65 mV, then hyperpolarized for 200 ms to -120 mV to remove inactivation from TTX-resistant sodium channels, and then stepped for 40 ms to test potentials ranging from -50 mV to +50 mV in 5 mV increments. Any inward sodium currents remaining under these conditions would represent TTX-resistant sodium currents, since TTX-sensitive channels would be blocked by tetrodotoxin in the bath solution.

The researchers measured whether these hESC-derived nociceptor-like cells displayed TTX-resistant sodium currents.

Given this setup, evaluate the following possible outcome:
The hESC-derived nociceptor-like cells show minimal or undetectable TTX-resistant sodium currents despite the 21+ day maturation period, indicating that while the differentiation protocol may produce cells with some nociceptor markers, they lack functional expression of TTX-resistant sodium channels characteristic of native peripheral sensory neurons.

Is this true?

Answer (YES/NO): NO